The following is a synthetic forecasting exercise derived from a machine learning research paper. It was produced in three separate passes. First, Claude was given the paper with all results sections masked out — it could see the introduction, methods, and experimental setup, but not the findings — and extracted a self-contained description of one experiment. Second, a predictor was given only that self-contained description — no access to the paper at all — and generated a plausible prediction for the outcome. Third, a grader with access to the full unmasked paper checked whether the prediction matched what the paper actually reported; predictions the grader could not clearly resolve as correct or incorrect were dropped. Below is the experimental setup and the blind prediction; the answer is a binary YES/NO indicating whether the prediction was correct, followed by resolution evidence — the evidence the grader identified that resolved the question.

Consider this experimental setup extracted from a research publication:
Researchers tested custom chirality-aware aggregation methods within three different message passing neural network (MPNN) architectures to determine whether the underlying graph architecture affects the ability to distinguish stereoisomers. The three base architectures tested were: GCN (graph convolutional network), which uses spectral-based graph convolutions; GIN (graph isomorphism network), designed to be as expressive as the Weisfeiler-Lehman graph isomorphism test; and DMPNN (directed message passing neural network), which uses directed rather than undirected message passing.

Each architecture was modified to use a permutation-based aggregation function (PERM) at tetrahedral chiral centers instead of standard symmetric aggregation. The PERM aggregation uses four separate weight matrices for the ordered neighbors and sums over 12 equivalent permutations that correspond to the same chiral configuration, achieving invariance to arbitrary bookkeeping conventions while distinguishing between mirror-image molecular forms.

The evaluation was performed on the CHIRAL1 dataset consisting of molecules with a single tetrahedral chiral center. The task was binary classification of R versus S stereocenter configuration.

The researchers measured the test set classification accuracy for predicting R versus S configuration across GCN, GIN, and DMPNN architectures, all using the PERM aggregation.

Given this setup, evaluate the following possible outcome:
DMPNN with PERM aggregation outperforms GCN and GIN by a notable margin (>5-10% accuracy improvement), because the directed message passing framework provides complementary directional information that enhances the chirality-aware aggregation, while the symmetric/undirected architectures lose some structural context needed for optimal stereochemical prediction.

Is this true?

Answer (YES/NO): NO